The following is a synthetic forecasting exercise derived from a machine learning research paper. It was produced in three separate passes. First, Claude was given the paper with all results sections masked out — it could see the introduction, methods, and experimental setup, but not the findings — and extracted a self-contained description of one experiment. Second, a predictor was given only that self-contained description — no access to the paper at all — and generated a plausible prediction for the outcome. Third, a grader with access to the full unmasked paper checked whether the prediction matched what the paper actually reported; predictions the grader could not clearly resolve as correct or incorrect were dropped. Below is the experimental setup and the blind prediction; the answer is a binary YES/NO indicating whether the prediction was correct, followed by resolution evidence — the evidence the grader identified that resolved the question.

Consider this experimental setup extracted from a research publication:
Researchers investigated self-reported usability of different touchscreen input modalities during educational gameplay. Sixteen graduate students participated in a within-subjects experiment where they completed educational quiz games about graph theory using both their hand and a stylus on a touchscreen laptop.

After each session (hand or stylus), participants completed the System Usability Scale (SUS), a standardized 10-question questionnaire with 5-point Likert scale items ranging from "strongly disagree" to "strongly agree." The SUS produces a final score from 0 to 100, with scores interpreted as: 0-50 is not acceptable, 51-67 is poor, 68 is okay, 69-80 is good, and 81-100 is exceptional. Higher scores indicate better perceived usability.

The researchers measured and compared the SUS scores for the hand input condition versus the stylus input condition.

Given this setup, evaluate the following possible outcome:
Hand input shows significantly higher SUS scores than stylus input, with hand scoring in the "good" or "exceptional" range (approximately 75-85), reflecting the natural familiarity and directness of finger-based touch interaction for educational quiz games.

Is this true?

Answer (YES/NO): YES